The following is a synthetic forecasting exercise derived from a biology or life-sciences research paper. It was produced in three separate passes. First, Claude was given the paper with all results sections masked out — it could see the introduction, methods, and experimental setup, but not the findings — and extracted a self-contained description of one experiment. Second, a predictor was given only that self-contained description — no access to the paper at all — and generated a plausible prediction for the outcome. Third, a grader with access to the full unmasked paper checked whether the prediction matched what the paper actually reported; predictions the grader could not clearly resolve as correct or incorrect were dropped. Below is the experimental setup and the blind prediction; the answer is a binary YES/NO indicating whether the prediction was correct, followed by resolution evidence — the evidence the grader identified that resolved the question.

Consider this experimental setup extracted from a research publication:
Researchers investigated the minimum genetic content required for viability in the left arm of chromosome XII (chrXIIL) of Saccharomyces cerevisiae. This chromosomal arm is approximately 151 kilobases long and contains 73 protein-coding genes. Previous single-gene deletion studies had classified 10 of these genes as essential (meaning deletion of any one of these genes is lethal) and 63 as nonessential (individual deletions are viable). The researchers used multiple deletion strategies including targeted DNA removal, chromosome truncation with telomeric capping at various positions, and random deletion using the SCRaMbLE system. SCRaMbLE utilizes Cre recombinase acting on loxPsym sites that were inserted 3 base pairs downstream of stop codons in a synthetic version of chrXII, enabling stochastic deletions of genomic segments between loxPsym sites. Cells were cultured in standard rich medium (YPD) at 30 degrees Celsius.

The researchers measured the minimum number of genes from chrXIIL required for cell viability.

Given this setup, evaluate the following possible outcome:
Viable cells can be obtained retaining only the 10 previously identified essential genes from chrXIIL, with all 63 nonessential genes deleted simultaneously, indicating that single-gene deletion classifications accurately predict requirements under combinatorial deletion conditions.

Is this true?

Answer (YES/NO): NO